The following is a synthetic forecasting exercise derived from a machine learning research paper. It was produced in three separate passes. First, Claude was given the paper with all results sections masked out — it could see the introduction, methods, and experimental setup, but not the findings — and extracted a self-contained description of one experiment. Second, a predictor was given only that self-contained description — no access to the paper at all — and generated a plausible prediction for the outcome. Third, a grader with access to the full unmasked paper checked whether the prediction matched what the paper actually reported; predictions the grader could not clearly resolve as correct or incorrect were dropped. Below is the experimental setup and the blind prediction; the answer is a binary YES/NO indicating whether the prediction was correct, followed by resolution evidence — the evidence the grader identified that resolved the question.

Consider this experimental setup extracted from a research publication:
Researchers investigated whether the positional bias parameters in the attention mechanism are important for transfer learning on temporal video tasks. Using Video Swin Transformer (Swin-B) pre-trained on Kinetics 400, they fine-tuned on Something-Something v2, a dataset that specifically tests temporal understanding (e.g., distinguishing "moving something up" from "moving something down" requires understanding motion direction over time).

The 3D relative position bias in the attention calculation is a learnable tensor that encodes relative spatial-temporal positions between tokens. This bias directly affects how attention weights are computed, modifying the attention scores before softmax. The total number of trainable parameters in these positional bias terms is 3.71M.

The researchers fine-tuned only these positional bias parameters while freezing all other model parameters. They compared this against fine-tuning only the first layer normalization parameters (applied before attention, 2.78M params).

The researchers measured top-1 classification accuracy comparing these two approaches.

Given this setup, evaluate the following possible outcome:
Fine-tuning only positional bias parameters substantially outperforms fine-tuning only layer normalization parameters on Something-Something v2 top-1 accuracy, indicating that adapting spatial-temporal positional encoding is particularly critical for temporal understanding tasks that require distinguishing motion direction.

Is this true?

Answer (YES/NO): NO